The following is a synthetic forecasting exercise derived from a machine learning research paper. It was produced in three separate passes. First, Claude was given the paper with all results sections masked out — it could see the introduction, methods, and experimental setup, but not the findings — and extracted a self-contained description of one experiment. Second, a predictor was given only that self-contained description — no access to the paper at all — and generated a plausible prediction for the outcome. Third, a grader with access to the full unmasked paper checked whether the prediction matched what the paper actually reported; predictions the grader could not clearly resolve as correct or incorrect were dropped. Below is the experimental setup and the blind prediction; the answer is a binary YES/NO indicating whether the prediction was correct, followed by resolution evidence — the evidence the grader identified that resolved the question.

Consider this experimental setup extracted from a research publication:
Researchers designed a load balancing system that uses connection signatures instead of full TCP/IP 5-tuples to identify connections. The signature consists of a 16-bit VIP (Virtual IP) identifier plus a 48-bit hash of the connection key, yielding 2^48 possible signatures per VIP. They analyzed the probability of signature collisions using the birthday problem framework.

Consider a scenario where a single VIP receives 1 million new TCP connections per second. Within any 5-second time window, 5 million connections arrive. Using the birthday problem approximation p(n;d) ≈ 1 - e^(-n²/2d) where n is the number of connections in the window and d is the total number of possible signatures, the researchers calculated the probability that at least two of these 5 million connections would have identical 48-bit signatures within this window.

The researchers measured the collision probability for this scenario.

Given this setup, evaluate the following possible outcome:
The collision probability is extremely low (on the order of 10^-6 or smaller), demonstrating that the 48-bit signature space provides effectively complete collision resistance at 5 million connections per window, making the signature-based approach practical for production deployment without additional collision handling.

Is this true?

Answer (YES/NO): NO